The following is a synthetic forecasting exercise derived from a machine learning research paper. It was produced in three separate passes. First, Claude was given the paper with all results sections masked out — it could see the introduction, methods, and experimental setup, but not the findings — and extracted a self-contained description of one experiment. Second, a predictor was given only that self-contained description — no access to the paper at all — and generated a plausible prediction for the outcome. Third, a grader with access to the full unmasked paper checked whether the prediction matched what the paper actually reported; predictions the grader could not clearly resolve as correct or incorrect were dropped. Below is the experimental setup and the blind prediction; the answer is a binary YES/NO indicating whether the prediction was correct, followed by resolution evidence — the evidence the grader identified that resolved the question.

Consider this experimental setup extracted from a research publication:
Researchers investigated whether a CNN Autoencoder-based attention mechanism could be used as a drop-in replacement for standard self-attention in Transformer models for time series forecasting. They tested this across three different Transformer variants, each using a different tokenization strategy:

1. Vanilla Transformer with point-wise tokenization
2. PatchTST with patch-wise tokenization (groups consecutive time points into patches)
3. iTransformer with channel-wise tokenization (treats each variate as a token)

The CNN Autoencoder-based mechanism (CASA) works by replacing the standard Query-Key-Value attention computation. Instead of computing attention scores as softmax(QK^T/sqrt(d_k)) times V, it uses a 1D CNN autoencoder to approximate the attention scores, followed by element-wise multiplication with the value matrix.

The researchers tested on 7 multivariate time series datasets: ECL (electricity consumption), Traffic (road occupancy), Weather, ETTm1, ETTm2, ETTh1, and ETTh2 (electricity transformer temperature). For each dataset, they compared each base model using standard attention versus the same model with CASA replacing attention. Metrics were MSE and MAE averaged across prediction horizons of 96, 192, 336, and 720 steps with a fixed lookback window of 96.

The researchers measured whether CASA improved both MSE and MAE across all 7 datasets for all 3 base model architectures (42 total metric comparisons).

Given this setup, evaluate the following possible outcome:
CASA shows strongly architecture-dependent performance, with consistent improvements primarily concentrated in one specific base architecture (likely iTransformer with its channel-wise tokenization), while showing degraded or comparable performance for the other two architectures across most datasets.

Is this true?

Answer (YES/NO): NO